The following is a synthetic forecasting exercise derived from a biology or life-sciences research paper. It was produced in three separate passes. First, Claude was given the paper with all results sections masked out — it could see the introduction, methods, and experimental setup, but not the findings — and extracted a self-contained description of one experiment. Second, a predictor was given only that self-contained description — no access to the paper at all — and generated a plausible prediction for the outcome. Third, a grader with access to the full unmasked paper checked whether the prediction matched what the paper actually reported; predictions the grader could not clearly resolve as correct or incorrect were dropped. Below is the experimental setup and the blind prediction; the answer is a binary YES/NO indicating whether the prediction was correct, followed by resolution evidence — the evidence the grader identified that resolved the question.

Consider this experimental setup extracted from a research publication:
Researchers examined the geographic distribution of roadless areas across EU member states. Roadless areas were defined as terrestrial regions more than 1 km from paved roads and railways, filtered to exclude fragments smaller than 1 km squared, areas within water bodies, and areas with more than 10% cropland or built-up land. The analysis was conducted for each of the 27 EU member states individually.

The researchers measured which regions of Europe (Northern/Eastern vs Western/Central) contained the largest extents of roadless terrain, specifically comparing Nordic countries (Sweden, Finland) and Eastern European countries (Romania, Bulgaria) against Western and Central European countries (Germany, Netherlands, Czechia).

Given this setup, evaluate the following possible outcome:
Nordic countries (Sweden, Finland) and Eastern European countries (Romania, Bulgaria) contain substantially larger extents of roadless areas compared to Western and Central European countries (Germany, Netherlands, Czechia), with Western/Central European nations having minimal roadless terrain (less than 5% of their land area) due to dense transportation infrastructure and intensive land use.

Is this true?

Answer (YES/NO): YES